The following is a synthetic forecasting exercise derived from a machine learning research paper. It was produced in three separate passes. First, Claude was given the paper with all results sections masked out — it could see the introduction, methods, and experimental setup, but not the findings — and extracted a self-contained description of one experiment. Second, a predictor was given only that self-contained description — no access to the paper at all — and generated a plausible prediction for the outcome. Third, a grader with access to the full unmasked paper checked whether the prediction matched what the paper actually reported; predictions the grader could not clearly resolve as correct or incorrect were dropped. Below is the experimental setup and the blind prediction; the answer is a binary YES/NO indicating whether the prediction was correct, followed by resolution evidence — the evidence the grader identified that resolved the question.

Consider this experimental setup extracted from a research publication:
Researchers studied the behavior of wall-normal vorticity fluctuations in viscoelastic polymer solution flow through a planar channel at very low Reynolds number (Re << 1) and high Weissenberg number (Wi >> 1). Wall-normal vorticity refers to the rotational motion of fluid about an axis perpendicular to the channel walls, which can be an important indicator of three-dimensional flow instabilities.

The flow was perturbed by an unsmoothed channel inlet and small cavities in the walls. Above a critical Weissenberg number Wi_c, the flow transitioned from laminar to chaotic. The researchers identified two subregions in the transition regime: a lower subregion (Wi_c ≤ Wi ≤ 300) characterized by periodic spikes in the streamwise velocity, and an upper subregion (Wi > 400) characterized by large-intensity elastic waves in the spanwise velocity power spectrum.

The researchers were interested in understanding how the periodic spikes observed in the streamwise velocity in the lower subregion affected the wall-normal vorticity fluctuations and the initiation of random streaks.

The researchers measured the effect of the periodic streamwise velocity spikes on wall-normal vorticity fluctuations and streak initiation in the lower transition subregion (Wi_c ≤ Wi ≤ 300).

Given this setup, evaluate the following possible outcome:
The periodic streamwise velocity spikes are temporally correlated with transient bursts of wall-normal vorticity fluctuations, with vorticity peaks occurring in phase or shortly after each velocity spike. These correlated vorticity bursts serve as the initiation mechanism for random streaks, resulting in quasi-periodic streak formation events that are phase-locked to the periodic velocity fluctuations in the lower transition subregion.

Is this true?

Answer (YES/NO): NO